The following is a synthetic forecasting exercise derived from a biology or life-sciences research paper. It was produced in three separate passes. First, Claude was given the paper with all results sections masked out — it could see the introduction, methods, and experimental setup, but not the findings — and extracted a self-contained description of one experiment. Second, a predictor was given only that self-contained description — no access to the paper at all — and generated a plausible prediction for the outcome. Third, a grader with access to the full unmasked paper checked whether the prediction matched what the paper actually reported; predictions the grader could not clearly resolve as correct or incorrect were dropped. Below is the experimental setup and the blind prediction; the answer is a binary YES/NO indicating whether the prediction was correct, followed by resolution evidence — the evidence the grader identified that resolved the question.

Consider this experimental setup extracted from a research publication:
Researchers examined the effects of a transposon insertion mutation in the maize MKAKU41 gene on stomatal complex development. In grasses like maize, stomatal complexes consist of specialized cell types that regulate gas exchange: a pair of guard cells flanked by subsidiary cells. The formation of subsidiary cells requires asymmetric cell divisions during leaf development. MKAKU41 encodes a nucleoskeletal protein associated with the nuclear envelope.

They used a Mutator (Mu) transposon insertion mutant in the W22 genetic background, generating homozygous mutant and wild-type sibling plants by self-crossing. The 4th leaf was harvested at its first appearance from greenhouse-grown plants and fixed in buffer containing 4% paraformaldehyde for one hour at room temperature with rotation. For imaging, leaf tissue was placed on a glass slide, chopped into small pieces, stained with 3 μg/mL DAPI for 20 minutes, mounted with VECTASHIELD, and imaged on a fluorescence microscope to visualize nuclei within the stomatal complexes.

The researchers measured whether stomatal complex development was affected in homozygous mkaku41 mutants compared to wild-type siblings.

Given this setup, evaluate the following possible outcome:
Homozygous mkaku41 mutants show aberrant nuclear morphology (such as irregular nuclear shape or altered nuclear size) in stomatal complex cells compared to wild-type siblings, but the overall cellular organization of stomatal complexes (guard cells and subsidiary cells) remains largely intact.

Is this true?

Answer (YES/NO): NO